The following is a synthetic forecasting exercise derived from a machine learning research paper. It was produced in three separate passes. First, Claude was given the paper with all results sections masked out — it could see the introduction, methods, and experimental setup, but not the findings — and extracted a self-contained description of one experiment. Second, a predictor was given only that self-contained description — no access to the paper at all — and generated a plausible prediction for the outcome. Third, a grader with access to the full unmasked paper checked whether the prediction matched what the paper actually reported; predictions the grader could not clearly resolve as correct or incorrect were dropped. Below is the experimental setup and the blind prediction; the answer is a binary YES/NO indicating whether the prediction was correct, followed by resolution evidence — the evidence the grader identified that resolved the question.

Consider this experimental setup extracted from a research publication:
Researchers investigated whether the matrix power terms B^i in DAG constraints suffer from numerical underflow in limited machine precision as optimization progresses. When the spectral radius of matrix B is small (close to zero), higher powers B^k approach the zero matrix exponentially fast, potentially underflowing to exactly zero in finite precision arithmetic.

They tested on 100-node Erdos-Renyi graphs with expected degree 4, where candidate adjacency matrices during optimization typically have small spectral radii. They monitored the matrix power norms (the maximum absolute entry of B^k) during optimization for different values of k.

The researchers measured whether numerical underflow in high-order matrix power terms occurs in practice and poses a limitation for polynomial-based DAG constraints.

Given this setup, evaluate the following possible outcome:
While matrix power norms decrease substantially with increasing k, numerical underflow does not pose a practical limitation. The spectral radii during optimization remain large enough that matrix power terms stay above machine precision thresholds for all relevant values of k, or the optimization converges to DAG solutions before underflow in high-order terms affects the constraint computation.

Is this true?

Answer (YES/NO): NO